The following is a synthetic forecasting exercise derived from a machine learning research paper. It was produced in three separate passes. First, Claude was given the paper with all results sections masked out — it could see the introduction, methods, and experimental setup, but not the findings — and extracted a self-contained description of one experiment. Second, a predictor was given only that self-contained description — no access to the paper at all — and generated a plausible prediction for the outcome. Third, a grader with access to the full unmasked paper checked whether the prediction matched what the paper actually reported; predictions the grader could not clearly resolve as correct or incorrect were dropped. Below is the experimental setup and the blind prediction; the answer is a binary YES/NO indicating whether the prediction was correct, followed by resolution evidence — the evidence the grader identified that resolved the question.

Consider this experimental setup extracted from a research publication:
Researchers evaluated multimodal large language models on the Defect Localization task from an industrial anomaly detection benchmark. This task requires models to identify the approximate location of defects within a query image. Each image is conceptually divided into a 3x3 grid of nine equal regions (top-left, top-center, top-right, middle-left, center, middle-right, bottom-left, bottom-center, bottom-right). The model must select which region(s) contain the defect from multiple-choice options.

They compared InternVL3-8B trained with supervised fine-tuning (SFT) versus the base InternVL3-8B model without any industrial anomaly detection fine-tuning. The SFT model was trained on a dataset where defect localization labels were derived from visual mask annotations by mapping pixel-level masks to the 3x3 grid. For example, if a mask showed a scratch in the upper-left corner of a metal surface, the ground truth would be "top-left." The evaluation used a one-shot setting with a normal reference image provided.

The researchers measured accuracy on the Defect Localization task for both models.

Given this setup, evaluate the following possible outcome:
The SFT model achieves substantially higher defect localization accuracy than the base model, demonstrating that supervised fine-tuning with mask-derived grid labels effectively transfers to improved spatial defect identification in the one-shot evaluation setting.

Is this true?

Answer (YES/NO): YES